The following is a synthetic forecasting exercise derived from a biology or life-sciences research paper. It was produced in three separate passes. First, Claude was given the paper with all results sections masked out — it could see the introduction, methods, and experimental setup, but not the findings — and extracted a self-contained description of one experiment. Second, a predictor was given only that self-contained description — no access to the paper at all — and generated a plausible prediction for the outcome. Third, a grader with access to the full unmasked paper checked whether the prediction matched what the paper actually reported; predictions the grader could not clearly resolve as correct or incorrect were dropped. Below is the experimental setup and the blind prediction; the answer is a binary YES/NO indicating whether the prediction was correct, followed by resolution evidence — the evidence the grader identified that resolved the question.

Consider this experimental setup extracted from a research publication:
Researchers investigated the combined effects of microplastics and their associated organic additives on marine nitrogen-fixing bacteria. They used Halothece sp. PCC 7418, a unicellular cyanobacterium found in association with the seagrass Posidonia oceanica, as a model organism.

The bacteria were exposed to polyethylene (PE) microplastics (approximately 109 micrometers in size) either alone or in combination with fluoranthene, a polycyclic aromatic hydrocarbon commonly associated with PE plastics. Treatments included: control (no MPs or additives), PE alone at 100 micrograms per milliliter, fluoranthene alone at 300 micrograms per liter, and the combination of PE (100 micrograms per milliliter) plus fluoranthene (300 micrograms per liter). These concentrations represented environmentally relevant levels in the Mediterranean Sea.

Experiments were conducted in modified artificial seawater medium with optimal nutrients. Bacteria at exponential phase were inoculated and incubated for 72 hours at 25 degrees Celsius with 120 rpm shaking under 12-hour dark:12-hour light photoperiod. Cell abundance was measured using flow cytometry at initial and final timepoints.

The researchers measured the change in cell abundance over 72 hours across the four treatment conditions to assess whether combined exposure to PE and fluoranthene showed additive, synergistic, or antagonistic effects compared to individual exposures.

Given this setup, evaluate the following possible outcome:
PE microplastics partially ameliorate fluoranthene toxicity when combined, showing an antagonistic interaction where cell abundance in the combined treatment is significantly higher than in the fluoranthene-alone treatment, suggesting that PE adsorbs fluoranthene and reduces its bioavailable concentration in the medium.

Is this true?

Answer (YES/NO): NO